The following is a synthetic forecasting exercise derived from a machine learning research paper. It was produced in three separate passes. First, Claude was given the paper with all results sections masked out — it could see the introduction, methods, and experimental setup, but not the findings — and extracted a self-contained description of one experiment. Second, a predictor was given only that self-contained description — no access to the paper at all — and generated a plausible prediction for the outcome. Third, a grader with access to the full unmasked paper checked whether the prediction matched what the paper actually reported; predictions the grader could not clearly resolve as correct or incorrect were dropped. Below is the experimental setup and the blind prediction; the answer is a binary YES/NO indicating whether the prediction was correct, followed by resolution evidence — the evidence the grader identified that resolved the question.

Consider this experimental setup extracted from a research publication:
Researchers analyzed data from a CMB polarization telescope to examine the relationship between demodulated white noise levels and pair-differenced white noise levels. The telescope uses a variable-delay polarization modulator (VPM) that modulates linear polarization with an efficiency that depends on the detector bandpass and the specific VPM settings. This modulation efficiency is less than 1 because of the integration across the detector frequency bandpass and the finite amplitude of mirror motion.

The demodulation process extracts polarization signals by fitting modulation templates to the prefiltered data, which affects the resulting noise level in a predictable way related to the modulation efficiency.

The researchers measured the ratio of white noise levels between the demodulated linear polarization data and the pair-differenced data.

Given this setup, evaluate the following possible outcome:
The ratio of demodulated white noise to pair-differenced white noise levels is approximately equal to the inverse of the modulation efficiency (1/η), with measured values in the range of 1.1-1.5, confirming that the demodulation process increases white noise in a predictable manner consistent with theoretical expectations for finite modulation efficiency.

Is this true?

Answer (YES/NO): YES